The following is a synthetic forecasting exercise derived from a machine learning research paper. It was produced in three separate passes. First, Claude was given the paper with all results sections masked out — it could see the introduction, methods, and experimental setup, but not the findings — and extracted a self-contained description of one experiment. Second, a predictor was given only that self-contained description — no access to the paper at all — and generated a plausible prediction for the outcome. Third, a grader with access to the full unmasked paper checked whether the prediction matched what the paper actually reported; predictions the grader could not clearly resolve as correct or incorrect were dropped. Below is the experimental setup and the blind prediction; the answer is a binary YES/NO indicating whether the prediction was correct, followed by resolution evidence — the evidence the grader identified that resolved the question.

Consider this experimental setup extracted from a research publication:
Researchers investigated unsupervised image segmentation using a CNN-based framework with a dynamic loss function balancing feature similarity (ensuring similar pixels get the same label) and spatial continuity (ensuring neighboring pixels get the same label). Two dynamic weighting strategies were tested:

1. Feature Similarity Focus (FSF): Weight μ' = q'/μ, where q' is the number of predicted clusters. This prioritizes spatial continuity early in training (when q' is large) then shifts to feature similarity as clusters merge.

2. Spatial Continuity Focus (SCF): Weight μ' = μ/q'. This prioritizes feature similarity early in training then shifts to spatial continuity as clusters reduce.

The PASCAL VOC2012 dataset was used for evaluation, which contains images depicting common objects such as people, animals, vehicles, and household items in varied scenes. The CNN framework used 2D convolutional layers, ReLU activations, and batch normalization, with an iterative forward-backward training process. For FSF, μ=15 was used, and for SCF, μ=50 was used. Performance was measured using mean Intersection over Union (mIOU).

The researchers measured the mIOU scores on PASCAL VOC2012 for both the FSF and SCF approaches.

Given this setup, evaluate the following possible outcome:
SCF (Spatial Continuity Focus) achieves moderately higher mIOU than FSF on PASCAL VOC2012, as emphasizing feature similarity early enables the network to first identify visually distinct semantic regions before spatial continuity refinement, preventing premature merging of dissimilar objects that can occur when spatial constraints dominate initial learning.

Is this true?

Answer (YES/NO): YES